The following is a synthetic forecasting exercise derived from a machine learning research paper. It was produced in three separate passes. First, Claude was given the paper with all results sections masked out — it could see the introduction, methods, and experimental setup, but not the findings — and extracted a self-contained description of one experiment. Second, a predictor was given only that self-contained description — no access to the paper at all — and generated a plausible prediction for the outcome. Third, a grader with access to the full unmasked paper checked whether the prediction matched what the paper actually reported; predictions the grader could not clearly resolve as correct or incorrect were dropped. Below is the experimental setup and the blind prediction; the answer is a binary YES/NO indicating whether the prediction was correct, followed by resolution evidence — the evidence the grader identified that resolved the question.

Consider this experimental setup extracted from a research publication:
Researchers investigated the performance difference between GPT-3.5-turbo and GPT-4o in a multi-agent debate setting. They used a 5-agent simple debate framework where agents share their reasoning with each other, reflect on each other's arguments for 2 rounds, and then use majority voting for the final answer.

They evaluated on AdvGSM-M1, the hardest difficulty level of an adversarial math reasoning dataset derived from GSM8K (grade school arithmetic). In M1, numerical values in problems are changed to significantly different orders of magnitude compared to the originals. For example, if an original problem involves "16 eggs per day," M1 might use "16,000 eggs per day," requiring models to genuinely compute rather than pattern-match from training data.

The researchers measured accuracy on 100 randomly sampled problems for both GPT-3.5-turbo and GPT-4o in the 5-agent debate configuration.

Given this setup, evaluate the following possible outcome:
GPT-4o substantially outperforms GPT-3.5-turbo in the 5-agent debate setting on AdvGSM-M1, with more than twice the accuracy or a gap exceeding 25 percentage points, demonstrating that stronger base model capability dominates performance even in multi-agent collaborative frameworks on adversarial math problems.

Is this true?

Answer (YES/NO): NO